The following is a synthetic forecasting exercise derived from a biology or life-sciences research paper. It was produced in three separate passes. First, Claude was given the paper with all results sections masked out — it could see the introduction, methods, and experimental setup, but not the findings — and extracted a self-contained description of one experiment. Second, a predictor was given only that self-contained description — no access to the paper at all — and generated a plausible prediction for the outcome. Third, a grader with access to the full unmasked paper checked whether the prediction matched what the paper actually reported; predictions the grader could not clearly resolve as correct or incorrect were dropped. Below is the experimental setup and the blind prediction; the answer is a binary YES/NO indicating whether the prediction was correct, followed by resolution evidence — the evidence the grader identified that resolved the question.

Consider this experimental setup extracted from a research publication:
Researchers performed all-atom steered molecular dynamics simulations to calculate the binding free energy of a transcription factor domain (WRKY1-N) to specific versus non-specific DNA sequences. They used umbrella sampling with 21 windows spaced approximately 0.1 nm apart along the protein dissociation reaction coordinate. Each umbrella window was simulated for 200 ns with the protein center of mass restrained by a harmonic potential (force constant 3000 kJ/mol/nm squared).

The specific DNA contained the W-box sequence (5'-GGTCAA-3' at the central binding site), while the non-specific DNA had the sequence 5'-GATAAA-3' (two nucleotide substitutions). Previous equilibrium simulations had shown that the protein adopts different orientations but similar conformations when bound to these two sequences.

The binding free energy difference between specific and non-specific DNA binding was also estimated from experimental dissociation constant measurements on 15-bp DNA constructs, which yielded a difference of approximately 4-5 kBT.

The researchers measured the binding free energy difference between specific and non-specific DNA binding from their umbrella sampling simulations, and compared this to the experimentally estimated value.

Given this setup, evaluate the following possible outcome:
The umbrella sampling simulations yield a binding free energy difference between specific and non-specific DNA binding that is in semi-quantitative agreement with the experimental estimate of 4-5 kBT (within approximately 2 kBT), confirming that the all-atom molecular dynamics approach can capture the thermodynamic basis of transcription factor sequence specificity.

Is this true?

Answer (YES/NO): NO